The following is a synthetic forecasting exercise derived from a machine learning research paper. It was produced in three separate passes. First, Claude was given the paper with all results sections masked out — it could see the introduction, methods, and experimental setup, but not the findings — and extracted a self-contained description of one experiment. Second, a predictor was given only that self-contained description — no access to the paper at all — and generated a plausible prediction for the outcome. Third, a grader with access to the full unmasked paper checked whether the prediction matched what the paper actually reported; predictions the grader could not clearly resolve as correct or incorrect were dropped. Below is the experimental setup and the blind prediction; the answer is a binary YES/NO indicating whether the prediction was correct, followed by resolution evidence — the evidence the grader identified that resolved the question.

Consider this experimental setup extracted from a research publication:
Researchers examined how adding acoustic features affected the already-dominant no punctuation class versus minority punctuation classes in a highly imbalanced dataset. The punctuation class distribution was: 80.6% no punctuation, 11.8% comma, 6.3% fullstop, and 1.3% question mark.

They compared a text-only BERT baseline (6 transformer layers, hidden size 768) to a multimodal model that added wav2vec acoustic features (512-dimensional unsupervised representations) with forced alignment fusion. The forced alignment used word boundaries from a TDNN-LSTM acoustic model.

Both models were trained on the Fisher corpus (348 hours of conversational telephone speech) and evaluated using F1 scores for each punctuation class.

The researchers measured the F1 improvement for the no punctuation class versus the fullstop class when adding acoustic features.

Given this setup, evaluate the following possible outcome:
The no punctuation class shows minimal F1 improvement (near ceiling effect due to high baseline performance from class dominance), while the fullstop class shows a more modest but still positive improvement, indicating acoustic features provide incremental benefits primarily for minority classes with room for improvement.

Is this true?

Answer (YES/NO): NO